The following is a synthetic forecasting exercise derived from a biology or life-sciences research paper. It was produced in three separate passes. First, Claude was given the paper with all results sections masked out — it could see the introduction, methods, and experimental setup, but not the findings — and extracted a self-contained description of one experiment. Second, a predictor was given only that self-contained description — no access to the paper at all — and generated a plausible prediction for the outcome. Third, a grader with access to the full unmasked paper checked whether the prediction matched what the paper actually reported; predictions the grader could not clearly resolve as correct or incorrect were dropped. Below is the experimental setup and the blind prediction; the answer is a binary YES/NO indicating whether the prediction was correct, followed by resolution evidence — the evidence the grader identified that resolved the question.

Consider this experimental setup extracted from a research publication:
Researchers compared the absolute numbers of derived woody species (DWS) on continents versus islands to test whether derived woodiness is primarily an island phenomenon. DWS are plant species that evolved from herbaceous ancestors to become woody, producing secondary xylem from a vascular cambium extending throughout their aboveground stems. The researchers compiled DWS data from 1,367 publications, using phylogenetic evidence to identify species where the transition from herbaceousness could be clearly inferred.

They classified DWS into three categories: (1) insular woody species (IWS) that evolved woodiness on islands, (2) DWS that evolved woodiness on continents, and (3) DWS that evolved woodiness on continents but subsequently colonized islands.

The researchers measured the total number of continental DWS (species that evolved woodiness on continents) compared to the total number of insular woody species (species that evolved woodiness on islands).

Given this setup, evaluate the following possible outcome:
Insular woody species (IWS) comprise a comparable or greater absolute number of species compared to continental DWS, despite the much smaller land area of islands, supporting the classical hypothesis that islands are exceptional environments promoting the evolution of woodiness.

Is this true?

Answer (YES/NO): NO